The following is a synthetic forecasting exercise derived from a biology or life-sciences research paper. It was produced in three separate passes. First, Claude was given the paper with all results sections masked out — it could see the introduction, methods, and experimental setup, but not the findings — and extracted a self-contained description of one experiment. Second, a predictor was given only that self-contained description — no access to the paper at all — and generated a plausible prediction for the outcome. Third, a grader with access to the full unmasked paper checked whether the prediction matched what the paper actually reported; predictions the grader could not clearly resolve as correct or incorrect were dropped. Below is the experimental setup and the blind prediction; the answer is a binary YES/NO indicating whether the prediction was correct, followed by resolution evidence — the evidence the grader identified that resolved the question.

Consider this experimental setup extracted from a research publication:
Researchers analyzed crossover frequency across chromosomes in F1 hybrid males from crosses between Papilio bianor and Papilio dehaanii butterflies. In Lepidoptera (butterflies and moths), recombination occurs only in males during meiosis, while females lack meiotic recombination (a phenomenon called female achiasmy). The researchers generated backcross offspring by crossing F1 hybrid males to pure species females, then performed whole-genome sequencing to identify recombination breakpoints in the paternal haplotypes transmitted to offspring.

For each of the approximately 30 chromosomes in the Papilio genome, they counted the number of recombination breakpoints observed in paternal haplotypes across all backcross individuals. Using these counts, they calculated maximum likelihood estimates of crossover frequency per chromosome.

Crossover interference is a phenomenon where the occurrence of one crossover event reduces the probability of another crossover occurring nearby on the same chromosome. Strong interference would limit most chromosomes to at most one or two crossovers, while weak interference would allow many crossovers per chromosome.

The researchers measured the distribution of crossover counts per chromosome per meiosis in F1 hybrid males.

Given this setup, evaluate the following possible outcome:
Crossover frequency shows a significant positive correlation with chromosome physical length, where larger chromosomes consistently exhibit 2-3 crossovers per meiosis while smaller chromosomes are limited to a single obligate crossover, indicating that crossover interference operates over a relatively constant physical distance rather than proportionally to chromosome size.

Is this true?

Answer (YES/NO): NO